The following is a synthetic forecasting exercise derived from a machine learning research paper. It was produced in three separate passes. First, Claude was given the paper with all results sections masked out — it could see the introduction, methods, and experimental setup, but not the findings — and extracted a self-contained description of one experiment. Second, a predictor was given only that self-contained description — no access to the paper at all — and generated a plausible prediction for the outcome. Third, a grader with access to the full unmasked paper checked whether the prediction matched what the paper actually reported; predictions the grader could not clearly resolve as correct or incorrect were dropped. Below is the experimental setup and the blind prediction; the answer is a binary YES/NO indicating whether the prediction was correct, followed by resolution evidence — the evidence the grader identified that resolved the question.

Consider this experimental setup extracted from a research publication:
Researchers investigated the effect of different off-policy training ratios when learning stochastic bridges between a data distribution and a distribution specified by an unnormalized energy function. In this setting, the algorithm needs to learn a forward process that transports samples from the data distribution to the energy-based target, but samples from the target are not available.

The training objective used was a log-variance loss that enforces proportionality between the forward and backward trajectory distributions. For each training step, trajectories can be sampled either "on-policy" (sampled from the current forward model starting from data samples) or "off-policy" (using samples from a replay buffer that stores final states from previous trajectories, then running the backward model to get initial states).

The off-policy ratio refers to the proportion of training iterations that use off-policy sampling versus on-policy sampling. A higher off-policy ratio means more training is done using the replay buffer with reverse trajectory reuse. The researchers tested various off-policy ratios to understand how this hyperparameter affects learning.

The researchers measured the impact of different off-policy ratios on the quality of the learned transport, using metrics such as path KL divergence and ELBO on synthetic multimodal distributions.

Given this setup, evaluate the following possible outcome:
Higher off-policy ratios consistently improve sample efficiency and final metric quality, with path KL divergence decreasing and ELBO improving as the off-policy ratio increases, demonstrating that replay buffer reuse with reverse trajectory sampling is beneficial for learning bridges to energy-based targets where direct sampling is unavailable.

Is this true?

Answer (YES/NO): NO